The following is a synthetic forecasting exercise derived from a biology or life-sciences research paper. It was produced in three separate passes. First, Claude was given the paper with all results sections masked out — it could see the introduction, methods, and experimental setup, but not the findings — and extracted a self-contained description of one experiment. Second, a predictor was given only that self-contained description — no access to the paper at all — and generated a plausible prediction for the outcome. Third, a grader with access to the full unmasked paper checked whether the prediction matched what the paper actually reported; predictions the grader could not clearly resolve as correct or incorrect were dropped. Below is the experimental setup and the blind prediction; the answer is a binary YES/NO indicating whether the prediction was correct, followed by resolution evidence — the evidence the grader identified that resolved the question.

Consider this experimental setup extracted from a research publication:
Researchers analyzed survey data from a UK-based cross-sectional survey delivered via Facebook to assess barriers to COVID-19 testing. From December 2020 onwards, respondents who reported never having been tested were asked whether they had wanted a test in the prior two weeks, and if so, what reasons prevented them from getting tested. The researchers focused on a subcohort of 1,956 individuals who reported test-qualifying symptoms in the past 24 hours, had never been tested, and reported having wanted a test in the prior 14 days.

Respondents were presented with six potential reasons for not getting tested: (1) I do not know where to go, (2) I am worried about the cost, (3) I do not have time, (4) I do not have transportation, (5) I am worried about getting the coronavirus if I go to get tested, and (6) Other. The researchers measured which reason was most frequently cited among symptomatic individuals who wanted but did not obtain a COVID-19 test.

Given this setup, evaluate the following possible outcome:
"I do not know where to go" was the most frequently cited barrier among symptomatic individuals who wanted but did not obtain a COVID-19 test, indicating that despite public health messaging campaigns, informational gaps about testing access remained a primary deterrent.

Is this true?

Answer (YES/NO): YES